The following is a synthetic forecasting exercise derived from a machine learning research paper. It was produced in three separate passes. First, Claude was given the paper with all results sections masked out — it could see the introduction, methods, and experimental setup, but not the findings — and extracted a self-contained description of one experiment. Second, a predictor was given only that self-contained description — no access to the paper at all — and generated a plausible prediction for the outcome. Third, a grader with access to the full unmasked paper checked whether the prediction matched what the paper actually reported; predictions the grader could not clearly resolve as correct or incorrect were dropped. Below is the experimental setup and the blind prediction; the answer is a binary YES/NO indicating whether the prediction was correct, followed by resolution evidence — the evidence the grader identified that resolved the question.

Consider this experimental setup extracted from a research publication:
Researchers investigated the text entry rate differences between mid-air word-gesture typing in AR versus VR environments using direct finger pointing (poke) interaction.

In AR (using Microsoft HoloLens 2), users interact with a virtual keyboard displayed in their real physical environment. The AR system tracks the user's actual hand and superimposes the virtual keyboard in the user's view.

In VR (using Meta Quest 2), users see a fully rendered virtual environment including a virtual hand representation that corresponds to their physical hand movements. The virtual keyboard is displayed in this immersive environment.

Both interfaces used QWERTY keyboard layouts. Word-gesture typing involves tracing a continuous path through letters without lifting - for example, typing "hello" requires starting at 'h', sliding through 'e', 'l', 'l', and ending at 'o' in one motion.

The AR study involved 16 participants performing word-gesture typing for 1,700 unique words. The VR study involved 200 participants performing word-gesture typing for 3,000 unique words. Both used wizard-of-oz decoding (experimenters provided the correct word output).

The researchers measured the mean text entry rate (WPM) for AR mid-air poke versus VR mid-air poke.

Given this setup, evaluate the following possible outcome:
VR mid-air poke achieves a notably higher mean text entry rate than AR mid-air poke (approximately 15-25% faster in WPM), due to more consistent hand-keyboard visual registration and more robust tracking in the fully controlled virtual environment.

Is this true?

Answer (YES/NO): NO